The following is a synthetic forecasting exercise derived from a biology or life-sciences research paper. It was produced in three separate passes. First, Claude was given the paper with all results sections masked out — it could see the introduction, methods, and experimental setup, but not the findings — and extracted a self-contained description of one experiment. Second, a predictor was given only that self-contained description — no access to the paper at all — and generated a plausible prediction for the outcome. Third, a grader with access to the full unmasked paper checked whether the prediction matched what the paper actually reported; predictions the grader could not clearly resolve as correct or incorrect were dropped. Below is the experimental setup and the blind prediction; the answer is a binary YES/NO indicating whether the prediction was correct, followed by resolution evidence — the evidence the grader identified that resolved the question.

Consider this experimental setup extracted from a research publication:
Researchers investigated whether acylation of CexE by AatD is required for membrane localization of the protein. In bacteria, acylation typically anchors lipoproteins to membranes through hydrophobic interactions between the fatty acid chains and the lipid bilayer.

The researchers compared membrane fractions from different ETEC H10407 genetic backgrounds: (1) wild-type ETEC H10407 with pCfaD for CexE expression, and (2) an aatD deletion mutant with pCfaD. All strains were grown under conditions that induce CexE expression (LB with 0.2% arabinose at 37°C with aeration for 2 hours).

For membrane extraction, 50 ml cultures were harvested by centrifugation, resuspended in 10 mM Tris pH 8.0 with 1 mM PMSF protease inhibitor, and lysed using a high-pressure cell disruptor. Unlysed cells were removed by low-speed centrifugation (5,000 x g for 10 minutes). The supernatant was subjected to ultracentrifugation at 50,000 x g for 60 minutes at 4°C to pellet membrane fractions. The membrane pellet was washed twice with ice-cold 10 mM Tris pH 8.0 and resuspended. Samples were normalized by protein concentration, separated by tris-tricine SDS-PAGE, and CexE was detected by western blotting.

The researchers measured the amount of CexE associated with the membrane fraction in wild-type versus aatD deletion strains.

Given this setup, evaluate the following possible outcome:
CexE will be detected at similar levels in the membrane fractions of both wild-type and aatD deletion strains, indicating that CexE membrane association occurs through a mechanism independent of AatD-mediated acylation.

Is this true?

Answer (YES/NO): NO